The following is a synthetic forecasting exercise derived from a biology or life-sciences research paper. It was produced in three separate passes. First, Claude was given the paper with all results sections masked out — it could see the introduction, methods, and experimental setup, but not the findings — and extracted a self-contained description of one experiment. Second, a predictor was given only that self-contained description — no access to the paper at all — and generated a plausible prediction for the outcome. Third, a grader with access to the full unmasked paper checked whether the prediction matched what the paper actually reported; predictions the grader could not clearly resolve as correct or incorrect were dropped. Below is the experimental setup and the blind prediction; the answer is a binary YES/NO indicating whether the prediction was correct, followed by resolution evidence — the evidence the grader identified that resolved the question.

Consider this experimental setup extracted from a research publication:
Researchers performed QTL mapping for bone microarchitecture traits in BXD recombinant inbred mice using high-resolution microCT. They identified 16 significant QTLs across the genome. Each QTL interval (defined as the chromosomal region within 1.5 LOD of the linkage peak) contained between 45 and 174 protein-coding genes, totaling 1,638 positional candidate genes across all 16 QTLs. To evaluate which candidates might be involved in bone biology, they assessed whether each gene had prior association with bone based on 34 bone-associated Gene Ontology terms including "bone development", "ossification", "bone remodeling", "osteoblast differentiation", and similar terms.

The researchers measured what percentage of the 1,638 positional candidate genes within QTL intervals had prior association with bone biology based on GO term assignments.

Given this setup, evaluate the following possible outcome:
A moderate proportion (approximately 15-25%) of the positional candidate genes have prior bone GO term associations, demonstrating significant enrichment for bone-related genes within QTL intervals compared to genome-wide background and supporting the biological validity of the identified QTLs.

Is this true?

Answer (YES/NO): NO